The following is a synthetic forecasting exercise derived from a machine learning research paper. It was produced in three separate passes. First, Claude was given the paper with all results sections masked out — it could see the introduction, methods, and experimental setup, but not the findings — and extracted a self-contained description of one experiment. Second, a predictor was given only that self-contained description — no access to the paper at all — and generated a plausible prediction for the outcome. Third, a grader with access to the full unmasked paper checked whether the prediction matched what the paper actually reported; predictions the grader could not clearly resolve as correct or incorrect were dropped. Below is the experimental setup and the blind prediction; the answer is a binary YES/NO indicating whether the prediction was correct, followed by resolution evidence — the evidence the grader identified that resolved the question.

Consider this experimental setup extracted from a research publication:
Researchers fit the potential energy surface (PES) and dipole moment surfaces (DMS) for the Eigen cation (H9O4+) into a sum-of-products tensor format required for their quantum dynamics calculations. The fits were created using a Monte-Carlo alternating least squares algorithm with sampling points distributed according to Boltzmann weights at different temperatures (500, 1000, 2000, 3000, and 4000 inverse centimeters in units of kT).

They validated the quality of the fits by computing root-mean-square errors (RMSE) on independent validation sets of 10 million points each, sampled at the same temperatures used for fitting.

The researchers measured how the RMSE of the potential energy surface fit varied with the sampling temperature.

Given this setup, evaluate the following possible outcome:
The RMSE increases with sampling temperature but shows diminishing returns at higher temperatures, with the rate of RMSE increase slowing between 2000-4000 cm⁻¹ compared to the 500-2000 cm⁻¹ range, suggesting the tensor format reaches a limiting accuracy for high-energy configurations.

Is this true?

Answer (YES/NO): NO